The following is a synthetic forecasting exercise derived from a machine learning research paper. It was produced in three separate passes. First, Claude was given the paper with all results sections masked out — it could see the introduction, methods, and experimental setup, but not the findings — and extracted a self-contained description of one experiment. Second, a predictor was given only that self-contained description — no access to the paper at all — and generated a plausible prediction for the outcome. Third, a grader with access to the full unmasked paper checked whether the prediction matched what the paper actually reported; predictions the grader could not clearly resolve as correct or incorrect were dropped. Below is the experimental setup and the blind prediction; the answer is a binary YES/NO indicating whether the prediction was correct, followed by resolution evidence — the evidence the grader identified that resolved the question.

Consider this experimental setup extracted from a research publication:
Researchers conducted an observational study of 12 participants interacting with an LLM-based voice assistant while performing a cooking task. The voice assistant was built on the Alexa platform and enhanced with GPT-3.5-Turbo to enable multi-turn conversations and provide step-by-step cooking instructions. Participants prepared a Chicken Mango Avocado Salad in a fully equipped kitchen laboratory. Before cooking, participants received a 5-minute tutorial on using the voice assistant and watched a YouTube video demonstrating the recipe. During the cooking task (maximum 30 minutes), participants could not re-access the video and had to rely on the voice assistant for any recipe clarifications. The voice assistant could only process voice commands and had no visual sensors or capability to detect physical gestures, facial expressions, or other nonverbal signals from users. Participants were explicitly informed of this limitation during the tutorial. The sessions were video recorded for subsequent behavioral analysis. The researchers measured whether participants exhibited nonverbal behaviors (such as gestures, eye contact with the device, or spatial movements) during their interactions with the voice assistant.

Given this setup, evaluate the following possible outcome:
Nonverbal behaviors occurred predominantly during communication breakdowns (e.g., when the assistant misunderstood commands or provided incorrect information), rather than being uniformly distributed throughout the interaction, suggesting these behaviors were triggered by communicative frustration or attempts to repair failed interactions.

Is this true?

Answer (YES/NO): NO